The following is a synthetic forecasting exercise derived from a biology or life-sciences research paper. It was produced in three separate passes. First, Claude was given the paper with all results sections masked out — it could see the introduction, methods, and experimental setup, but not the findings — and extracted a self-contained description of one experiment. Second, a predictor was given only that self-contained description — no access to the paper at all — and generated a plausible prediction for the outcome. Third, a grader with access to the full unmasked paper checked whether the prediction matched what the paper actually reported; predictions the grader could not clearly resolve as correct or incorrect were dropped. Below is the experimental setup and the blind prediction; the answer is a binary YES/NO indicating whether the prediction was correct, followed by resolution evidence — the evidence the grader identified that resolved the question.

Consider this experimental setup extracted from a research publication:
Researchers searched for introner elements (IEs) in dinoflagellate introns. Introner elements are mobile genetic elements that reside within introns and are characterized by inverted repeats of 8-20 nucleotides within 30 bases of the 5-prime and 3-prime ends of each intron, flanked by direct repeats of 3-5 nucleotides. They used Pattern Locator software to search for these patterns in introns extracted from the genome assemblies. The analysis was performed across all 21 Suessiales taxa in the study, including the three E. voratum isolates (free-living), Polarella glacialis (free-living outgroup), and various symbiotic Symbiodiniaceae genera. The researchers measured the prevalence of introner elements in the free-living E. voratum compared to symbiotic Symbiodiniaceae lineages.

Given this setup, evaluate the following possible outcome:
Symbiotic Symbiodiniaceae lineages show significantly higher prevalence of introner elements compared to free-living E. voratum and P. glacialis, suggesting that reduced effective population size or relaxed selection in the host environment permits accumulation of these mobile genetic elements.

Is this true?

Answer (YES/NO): NO